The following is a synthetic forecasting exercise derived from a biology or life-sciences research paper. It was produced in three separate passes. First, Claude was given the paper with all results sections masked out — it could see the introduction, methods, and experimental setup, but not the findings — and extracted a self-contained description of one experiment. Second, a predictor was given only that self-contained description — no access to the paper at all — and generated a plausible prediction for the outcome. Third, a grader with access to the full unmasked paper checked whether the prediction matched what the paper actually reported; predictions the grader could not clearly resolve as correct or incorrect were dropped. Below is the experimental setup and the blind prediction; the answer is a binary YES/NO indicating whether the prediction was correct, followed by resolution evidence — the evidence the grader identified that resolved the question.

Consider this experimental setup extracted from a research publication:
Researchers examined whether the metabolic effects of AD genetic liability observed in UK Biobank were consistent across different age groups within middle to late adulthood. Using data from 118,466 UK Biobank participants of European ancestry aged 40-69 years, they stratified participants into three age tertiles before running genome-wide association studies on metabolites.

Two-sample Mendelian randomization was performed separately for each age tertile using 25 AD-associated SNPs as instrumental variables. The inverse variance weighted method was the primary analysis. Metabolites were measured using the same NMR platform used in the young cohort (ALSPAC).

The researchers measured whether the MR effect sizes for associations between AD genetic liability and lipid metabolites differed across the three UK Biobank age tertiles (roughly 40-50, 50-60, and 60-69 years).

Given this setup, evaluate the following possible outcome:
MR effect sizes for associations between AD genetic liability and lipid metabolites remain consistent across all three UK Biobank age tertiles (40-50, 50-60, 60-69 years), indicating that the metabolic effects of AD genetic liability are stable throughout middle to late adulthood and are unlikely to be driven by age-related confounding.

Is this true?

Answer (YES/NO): NO